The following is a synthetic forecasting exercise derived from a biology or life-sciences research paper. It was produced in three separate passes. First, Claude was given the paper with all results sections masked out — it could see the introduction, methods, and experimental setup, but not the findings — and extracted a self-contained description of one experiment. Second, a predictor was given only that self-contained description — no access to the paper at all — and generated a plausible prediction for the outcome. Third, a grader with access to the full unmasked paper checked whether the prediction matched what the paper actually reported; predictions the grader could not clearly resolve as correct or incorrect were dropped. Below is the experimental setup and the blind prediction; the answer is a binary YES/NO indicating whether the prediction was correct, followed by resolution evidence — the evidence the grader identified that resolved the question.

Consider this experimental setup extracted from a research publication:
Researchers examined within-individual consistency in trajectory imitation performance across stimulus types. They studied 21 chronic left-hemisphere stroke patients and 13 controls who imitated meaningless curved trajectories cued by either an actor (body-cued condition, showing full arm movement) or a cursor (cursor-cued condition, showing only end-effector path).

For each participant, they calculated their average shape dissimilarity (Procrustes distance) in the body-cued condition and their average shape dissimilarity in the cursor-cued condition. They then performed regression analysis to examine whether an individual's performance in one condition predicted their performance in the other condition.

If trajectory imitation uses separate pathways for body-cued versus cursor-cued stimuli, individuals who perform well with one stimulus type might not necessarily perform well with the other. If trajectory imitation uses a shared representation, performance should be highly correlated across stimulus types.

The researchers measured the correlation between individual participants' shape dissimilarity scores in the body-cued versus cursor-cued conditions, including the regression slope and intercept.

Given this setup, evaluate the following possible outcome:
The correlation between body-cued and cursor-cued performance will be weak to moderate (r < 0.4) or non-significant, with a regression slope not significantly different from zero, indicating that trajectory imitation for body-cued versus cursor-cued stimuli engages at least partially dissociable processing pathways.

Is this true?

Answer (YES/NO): NO